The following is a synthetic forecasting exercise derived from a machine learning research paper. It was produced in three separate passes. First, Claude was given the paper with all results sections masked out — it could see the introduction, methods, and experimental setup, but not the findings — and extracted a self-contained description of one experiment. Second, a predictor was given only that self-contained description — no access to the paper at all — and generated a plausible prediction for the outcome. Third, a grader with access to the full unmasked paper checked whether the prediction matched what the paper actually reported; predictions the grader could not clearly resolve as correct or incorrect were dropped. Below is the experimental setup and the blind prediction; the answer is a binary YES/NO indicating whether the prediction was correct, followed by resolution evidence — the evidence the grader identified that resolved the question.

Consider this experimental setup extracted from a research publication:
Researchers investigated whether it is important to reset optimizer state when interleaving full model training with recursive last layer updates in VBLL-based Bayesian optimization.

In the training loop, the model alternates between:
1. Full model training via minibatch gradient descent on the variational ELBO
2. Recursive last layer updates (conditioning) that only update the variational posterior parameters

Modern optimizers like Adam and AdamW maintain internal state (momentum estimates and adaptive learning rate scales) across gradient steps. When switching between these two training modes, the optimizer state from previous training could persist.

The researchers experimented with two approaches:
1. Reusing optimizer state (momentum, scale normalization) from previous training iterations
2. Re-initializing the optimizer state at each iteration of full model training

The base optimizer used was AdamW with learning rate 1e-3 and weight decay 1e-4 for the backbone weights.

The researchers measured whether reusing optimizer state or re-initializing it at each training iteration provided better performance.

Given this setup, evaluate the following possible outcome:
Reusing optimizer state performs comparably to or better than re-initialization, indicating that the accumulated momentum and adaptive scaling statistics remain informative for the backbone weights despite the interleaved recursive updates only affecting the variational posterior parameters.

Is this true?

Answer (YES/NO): NO